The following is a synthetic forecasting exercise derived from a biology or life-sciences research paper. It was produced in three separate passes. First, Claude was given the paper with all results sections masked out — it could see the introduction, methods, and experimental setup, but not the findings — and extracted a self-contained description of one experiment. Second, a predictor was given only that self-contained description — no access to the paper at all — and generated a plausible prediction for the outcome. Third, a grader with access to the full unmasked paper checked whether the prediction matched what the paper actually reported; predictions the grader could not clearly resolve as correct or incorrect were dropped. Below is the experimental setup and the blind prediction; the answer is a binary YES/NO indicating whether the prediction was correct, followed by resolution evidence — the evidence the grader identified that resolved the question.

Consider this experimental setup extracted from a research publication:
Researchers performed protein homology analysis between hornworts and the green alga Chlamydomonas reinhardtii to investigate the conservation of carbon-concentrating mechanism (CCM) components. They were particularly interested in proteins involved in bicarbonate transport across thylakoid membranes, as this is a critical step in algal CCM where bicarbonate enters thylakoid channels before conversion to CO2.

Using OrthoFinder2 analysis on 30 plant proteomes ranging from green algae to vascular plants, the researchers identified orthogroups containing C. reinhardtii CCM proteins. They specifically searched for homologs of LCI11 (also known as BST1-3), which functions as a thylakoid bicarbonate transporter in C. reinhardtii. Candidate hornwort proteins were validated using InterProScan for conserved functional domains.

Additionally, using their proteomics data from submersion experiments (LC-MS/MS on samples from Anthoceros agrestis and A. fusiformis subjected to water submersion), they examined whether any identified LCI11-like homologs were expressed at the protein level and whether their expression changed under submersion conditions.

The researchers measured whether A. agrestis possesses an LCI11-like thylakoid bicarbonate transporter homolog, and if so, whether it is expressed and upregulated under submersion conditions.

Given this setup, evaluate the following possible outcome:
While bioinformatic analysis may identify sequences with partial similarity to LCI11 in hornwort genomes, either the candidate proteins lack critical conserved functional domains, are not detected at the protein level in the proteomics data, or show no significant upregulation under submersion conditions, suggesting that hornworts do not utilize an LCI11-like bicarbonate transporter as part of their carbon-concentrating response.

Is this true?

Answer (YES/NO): NO